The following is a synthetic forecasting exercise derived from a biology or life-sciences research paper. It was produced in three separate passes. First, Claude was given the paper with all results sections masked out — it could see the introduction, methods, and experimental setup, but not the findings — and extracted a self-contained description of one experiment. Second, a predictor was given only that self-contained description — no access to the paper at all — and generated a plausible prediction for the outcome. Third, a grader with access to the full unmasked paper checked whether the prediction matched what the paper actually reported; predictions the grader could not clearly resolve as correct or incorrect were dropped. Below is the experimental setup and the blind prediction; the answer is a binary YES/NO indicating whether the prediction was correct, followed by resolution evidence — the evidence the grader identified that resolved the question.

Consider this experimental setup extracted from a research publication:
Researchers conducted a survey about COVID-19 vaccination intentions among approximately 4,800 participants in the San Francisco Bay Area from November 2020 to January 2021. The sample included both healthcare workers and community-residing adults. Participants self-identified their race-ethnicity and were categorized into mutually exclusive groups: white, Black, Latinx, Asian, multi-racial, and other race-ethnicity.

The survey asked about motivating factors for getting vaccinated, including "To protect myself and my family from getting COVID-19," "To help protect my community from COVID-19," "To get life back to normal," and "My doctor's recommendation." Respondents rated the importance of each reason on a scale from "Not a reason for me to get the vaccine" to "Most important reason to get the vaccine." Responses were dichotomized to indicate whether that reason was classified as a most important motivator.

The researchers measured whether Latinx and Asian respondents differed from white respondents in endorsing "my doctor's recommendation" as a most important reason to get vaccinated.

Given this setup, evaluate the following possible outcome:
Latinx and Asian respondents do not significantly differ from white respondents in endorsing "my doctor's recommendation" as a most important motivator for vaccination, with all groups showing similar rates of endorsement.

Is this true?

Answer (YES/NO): NO